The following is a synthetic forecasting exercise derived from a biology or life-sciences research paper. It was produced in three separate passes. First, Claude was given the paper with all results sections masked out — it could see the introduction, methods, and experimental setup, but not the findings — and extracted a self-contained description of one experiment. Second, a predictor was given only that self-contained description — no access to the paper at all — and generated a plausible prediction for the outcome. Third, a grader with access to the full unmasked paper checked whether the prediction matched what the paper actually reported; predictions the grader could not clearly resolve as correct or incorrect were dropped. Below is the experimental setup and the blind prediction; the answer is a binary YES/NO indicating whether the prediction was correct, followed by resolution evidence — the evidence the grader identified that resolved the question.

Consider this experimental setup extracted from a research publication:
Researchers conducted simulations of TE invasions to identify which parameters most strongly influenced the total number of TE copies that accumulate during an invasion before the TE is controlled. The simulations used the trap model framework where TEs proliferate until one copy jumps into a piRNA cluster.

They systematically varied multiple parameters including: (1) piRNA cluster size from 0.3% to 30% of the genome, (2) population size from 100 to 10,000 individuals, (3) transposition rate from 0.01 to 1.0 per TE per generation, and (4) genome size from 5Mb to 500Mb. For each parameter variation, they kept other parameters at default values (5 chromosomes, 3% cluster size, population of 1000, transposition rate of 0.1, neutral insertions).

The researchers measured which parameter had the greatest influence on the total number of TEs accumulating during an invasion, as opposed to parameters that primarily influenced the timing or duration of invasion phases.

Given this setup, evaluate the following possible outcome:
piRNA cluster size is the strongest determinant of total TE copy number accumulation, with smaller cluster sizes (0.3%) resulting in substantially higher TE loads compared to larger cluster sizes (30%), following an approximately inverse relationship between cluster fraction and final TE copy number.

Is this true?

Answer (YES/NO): YES